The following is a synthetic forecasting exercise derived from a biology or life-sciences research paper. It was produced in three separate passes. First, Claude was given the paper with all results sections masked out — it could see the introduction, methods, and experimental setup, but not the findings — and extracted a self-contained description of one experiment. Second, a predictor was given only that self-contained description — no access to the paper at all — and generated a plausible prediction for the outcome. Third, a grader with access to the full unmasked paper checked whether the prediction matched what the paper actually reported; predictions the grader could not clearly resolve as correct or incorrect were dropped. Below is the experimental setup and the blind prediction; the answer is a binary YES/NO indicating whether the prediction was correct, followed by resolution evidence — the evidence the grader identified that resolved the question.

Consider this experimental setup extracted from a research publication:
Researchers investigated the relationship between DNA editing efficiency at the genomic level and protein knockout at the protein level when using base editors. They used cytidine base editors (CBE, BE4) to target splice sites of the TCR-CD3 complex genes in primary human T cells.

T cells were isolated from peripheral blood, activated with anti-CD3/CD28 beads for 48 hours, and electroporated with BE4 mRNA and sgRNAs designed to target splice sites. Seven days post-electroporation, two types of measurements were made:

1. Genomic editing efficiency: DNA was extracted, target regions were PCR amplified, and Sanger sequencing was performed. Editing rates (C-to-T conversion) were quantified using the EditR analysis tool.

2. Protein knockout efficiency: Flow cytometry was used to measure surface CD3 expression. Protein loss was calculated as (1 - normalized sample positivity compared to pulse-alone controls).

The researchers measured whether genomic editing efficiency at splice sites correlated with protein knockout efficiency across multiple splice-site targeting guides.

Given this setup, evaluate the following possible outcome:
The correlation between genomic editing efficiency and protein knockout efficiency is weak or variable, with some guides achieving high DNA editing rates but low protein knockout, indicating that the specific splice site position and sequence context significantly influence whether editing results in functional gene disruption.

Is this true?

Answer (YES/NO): NO